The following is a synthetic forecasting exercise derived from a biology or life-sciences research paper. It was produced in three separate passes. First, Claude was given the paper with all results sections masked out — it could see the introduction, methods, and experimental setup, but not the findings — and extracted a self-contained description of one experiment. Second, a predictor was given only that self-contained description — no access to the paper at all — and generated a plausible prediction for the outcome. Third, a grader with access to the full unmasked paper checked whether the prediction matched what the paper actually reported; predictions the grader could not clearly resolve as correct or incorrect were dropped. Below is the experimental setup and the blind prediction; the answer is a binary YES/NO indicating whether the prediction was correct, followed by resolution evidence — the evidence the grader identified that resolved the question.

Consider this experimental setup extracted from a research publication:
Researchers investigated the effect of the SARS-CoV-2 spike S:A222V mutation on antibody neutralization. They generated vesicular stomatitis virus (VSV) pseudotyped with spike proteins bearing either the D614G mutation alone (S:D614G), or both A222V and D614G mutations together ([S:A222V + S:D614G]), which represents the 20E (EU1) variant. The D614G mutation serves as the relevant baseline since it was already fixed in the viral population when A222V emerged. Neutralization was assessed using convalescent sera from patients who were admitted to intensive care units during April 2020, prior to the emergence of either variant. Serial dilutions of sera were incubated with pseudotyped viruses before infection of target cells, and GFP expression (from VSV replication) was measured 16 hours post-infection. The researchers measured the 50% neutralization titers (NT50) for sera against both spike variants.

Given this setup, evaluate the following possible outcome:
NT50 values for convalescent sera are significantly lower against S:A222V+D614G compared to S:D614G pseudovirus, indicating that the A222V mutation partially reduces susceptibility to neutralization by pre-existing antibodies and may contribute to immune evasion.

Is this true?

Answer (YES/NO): NO